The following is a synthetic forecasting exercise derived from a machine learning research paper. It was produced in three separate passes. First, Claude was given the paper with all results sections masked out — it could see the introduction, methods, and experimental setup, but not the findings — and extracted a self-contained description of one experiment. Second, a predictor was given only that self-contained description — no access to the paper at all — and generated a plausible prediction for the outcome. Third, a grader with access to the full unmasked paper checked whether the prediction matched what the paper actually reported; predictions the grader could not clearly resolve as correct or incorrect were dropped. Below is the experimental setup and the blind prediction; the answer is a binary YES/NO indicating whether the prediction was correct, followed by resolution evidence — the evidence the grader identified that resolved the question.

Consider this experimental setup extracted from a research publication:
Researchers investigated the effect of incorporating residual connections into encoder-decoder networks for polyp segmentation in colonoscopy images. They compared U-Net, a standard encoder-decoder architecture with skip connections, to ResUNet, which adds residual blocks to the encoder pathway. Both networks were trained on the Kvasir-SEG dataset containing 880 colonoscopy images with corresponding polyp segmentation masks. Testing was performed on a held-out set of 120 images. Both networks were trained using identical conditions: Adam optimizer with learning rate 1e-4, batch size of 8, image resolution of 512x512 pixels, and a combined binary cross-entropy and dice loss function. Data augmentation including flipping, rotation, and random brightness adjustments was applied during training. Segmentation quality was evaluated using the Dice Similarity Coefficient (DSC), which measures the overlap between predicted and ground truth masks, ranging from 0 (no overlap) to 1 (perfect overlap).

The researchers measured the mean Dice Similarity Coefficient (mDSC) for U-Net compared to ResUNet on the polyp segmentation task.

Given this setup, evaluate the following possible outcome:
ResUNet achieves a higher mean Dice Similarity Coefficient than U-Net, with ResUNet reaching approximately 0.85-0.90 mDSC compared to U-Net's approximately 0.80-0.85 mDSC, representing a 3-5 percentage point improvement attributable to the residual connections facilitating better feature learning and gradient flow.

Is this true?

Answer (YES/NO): NO